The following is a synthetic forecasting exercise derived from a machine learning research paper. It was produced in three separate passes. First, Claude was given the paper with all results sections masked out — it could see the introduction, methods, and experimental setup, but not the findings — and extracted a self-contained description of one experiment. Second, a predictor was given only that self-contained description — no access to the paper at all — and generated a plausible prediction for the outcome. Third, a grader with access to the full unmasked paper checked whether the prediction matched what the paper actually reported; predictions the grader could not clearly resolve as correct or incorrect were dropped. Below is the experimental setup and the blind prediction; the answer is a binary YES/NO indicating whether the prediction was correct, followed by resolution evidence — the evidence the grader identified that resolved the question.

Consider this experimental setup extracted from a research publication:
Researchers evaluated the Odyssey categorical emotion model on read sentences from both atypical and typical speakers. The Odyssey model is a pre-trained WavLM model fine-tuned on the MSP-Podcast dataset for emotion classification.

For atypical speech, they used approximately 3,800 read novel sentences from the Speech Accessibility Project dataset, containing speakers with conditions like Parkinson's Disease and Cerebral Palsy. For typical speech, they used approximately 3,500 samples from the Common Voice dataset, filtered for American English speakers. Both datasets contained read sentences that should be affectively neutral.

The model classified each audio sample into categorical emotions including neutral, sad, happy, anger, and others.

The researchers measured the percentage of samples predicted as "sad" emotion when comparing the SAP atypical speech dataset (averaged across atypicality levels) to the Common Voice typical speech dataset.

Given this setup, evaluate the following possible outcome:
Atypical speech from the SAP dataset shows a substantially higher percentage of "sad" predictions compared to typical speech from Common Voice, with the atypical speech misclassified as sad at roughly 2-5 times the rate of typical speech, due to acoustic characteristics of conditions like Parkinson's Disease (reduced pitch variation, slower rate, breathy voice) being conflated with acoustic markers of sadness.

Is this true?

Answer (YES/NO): NO